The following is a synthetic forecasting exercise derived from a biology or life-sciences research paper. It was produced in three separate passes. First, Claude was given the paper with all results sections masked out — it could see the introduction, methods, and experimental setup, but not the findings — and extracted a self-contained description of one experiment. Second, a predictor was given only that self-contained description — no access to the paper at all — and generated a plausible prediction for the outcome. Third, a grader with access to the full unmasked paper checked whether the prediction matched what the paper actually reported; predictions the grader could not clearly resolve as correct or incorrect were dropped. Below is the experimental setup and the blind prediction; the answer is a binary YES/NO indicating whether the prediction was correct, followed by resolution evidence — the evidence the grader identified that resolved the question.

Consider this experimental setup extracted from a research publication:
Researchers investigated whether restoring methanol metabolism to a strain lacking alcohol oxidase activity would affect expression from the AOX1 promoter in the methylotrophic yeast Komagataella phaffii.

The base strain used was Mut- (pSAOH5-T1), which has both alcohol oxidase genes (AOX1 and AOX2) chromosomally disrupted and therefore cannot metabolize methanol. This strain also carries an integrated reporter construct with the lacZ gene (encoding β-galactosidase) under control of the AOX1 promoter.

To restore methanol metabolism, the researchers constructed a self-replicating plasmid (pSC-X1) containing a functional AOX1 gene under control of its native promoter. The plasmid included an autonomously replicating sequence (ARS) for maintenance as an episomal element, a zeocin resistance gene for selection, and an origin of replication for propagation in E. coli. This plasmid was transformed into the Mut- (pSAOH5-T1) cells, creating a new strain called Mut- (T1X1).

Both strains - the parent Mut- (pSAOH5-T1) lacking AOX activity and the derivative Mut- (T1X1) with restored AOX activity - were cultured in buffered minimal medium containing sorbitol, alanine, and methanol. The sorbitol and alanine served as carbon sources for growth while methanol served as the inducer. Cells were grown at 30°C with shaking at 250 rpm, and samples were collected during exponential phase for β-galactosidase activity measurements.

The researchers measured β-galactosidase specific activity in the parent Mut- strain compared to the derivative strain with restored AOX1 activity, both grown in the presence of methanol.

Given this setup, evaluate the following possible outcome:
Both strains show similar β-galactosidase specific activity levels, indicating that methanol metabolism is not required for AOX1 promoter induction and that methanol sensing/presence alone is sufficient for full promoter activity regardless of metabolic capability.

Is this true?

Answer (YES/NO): NO